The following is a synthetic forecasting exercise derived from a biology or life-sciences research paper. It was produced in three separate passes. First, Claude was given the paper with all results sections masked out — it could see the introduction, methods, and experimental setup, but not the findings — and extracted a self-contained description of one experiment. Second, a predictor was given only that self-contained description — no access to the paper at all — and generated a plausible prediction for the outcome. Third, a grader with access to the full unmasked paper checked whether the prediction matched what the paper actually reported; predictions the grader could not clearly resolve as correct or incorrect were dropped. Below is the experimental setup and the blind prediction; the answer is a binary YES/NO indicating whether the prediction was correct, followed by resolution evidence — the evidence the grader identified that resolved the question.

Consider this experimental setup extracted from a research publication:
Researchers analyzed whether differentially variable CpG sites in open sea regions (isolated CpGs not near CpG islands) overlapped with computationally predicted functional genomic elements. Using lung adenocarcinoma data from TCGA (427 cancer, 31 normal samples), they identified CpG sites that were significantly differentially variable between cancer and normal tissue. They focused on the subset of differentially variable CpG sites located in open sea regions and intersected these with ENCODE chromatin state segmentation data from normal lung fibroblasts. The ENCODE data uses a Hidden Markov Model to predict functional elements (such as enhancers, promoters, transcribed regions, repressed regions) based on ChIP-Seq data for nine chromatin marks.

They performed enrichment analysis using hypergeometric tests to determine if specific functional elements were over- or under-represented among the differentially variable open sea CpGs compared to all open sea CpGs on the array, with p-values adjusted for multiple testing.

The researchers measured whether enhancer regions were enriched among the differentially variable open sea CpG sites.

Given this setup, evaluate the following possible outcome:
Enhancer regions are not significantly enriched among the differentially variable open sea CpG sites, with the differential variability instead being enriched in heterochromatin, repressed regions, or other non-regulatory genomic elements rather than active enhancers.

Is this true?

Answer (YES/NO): NO